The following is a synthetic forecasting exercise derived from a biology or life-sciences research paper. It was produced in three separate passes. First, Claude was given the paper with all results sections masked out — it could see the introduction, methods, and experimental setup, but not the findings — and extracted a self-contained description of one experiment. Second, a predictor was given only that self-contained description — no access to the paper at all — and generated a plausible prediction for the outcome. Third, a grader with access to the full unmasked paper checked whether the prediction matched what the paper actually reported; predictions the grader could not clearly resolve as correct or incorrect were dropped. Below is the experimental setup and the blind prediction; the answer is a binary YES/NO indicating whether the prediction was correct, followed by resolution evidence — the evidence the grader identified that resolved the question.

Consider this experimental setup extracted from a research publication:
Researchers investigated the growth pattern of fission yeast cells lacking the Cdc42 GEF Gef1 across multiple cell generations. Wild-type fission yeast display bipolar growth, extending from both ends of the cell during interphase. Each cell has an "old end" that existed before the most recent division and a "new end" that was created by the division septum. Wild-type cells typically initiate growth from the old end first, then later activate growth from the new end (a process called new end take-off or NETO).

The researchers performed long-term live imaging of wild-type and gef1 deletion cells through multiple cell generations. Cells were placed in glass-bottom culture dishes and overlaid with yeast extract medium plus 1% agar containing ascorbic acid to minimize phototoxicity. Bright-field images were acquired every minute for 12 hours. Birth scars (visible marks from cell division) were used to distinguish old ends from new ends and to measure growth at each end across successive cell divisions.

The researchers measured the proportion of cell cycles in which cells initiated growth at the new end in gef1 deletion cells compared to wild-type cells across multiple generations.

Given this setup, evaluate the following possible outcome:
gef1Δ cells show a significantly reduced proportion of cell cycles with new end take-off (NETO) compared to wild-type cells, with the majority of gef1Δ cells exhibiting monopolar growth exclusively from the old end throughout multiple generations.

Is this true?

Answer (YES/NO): YES